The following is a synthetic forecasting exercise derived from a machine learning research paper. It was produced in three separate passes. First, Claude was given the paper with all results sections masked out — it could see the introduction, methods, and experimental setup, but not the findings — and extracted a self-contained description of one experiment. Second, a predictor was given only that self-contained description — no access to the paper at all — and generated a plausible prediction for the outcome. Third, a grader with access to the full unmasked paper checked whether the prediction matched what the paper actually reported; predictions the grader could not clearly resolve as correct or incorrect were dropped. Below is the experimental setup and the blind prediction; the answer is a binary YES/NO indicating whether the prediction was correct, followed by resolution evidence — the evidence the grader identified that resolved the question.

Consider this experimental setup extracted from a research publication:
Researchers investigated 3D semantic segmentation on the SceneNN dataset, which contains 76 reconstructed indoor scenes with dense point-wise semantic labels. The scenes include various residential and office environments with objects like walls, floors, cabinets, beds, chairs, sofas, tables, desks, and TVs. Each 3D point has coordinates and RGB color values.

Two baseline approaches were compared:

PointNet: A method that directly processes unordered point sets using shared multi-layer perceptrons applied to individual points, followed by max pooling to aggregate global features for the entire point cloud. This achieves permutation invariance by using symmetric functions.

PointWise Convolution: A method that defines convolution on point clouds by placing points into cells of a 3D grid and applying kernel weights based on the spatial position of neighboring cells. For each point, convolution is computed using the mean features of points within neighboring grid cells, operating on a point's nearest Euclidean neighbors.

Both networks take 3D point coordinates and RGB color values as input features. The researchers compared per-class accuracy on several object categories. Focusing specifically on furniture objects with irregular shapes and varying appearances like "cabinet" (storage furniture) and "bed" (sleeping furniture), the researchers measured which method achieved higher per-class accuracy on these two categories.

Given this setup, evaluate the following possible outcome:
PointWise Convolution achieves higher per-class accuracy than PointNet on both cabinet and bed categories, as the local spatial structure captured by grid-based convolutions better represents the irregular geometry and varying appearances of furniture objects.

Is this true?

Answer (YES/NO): NO